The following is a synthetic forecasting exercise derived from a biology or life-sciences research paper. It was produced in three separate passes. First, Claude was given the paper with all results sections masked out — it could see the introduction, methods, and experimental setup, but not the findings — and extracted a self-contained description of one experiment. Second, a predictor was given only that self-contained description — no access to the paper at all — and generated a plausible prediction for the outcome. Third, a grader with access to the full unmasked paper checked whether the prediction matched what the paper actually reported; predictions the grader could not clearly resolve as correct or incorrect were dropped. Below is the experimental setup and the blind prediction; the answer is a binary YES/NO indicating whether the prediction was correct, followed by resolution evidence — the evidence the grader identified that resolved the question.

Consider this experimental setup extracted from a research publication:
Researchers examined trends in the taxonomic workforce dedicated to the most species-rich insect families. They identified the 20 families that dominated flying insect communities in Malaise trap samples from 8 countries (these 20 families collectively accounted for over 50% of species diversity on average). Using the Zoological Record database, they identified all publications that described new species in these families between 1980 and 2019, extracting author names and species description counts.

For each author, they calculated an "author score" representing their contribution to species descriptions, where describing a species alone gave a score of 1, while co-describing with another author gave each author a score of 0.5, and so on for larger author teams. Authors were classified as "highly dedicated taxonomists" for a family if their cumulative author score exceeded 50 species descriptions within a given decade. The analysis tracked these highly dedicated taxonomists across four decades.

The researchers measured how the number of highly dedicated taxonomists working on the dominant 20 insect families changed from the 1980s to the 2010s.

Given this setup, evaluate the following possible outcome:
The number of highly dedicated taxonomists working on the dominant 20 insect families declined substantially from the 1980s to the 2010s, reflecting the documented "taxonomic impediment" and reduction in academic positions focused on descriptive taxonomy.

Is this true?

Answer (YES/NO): NO